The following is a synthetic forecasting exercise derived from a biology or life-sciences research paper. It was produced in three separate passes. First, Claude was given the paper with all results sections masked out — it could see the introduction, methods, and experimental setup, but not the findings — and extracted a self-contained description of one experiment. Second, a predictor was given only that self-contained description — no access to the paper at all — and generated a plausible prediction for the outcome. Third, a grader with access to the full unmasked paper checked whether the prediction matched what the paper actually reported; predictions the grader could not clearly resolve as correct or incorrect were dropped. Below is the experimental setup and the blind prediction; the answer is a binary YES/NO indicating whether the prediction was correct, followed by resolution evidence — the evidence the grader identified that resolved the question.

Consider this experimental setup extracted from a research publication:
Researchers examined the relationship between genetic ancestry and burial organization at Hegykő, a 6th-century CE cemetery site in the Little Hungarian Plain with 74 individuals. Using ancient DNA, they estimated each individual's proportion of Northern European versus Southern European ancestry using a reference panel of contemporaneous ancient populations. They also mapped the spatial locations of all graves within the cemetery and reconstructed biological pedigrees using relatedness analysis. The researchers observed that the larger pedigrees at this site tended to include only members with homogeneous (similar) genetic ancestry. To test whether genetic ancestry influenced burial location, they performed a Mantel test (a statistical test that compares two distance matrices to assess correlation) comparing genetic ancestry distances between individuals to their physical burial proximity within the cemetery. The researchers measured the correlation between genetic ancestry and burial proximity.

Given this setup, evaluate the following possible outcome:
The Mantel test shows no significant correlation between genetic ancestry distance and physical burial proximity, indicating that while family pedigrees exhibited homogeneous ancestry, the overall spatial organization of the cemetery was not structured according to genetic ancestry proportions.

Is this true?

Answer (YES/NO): NO